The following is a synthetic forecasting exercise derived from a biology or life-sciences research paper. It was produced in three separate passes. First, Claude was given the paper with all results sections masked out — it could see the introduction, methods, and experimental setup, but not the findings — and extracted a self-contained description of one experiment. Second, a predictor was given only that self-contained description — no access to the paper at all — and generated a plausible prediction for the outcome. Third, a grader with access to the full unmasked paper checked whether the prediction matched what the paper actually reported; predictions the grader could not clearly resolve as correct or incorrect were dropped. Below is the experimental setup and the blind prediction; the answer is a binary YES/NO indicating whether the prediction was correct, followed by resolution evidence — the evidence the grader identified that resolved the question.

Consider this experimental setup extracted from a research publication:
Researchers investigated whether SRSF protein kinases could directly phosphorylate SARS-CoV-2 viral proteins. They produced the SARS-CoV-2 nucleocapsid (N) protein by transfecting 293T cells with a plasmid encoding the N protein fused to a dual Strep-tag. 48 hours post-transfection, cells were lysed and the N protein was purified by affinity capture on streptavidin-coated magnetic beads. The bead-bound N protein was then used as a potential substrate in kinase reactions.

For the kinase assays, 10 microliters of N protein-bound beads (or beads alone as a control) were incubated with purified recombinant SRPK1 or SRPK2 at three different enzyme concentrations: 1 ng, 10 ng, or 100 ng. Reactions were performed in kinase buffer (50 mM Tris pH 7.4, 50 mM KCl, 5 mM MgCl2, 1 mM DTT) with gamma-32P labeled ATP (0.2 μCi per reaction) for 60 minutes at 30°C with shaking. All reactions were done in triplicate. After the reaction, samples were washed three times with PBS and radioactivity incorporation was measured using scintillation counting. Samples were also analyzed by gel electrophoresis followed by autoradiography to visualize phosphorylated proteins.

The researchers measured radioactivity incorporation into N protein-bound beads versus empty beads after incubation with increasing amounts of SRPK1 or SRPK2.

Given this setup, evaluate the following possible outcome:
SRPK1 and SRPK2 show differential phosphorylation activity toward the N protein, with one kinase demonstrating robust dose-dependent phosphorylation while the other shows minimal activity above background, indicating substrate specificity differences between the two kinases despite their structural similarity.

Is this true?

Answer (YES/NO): NO